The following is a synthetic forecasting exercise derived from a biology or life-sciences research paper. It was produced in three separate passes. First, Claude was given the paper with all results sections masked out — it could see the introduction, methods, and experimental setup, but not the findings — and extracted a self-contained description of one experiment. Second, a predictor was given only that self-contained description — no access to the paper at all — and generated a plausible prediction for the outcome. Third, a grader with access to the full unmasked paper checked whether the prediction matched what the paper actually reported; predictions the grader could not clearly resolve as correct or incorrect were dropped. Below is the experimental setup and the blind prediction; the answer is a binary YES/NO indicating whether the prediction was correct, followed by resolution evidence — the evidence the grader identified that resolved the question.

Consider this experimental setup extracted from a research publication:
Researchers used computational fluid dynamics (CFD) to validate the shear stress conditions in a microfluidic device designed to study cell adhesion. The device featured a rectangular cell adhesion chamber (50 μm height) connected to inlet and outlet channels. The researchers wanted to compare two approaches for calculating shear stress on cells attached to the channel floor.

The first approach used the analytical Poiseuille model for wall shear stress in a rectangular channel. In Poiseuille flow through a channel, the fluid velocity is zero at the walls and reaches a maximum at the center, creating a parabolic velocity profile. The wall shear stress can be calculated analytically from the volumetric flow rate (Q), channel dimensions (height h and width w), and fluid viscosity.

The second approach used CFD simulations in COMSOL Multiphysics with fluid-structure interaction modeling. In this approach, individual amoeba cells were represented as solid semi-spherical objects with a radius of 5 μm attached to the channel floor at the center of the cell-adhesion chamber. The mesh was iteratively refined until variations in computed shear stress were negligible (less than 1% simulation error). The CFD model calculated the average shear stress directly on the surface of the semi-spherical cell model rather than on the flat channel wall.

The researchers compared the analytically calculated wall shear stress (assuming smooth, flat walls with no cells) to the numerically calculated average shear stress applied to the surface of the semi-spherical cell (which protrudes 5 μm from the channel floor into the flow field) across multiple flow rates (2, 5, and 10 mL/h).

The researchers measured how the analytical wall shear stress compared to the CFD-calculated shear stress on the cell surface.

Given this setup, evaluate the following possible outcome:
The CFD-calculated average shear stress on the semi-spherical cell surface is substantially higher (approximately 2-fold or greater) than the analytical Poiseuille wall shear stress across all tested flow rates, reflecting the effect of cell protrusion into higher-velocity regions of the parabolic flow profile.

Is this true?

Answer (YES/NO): NO